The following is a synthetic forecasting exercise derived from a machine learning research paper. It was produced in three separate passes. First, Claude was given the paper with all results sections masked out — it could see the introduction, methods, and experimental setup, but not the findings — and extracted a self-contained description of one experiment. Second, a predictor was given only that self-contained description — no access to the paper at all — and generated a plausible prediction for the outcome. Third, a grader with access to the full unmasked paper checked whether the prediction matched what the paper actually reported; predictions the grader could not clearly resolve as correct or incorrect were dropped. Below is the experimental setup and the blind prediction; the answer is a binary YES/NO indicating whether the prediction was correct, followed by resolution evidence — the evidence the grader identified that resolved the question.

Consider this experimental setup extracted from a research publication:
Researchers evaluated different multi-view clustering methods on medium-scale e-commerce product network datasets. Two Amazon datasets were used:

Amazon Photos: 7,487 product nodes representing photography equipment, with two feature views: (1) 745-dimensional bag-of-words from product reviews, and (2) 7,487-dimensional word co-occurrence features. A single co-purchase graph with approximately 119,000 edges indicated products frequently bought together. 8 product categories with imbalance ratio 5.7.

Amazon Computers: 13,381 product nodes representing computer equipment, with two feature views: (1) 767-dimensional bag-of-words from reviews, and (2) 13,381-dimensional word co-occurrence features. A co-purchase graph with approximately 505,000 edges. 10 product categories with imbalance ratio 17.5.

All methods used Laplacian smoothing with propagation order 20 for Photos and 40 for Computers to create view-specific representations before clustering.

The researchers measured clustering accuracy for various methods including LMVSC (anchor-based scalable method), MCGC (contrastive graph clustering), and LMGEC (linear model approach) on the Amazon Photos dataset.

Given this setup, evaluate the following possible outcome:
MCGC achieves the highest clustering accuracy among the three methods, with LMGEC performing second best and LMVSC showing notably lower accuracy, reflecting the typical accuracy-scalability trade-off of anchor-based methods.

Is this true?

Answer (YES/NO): NO